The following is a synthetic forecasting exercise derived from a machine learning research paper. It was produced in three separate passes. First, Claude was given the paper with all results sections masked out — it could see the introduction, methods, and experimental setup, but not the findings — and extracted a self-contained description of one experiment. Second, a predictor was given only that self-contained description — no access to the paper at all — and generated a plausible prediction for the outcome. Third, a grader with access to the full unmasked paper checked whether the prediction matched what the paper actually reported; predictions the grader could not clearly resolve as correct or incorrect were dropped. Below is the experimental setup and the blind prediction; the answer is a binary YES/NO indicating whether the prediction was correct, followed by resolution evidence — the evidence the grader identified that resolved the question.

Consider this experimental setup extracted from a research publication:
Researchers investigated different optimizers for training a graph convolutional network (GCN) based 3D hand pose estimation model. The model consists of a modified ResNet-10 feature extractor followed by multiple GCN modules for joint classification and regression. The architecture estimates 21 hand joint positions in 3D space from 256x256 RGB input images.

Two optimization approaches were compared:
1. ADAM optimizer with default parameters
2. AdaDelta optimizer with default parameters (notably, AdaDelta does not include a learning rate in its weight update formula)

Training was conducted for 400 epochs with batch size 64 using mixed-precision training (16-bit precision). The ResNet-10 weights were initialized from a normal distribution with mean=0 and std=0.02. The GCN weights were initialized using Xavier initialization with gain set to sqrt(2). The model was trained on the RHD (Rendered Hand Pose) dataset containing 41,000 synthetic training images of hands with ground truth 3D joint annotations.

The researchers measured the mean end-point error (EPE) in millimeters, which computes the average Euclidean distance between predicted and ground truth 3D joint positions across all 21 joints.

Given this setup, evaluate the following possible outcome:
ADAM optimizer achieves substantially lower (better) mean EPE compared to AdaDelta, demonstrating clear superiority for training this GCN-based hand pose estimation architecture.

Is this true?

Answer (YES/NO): NO